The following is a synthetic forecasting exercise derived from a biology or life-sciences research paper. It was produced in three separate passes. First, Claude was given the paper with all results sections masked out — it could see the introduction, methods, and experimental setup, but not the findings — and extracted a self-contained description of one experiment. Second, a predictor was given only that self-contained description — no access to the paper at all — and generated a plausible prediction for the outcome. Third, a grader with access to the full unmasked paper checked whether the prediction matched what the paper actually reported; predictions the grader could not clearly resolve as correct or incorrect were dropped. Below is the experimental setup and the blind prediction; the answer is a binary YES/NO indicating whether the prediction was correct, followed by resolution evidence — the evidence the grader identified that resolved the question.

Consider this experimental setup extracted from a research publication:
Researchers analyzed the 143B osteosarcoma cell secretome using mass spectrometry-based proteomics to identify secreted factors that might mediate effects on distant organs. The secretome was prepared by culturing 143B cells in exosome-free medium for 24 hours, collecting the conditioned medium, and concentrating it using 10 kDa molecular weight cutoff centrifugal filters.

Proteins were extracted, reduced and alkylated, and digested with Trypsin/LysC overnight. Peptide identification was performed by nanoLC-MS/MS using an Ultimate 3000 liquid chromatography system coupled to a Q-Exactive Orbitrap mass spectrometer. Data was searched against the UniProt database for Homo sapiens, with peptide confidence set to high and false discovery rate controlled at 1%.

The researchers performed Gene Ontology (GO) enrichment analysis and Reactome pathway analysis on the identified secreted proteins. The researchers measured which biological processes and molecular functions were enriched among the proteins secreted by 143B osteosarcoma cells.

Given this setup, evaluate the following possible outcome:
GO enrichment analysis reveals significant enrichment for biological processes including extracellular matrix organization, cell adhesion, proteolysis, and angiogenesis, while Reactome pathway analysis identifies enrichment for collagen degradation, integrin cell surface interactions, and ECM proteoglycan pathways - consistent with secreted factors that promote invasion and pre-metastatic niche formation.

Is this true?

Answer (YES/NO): NO